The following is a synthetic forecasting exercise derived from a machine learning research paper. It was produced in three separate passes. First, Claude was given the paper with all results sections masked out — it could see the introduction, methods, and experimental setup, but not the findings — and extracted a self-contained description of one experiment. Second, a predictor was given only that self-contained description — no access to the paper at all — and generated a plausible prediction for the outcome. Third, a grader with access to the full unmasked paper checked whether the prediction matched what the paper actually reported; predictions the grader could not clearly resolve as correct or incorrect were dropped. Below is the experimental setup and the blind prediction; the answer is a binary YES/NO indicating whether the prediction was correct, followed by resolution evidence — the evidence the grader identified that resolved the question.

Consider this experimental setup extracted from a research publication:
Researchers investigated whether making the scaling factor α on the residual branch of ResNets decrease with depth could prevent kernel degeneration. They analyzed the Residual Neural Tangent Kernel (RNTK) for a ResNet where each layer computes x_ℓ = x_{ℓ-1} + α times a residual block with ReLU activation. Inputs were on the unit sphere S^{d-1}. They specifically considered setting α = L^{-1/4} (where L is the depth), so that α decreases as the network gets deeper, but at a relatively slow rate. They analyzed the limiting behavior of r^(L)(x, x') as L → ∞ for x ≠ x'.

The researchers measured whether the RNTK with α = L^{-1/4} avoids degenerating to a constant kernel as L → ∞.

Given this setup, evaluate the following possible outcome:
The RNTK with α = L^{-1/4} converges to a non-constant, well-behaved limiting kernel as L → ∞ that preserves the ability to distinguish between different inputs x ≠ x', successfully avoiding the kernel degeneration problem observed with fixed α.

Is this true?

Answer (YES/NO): NO